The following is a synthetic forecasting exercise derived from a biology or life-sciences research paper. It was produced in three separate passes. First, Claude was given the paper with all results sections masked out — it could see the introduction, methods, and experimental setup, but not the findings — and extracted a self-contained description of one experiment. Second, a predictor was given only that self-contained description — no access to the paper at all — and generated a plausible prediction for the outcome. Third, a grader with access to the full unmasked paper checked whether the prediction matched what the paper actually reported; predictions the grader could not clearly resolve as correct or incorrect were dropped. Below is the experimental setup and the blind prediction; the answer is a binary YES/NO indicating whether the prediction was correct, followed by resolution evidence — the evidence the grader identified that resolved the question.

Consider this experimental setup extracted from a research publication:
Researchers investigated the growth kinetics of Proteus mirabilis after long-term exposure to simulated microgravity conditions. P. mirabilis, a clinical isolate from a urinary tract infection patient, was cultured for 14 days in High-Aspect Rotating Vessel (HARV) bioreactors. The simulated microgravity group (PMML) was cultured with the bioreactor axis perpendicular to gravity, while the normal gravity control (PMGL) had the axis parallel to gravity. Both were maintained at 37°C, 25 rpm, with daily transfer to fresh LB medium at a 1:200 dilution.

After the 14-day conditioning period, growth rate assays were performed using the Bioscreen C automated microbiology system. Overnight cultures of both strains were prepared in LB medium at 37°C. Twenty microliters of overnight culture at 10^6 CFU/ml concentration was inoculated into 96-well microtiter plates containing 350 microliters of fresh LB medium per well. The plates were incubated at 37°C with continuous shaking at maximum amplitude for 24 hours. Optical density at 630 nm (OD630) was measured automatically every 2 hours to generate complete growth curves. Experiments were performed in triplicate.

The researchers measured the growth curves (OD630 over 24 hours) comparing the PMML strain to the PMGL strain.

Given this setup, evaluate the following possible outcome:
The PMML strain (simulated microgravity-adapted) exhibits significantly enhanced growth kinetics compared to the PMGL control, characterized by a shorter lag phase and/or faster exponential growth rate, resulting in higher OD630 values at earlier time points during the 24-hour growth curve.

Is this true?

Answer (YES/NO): NO